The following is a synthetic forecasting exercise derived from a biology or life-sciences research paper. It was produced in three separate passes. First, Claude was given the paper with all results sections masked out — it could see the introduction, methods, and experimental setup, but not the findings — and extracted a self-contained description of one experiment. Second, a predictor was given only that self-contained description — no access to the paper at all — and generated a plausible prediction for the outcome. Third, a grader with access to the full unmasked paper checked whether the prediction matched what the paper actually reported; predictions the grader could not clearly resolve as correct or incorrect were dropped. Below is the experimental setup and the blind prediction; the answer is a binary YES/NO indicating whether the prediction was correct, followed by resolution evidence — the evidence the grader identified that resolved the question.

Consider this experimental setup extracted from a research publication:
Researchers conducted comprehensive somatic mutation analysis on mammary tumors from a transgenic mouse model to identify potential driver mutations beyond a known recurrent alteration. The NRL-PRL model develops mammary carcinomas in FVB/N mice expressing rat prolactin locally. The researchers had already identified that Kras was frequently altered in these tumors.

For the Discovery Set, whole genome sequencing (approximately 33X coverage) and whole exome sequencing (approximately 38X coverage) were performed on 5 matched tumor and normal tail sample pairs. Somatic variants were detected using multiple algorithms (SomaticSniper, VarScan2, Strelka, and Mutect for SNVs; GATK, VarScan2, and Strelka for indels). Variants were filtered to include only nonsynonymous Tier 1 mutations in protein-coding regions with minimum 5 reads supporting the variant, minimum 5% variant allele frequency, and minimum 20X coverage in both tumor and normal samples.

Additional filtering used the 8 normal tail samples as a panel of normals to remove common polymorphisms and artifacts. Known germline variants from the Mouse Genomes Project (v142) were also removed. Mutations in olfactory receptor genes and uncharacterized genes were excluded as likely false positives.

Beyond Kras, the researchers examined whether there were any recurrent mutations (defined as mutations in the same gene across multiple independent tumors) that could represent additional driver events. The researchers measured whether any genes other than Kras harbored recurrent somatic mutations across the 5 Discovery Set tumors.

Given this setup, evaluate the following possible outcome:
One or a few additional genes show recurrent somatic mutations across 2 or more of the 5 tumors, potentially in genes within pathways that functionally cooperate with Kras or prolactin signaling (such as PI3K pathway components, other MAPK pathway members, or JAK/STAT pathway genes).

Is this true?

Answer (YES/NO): NO